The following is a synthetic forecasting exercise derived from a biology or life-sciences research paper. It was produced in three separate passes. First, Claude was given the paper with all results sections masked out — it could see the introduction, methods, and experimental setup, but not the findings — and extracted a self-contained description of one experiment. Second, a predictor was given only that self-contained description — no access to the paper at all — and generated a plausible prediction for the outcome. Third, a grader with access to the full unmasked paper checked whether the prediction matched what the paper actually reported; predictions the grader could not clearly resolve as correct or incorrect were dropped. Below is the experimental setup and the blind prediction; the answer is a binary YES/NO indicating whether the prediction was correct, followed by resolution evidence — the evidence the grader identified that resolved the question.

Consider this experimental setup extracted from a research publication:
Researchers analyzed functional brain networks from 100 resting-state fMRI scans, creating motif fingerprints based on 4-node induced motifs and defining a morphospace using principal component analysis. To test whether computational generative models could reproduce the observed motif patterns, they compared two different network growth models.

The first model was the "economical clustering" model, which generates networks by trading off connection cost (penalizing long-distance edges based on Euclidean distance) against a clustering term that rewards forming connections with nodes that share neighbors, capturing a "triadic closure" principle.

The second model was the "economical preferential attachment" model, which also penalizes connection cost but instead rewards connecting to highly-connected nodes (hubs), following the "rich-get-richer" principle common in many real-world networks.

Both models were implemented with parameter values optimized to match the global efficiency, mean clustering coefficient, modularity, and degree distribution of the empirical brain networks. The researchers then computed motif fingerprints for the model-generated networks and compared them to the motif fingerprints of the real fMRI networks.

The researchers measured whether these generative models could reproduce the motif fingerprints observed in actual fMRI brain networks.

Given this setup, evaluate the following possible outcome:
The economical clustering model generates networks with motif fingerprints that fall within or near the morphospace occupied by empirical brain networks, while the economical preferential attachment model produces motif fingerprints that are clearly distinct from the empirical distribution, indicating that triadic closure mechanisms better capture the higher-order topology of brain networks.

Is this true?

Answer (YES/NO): YES